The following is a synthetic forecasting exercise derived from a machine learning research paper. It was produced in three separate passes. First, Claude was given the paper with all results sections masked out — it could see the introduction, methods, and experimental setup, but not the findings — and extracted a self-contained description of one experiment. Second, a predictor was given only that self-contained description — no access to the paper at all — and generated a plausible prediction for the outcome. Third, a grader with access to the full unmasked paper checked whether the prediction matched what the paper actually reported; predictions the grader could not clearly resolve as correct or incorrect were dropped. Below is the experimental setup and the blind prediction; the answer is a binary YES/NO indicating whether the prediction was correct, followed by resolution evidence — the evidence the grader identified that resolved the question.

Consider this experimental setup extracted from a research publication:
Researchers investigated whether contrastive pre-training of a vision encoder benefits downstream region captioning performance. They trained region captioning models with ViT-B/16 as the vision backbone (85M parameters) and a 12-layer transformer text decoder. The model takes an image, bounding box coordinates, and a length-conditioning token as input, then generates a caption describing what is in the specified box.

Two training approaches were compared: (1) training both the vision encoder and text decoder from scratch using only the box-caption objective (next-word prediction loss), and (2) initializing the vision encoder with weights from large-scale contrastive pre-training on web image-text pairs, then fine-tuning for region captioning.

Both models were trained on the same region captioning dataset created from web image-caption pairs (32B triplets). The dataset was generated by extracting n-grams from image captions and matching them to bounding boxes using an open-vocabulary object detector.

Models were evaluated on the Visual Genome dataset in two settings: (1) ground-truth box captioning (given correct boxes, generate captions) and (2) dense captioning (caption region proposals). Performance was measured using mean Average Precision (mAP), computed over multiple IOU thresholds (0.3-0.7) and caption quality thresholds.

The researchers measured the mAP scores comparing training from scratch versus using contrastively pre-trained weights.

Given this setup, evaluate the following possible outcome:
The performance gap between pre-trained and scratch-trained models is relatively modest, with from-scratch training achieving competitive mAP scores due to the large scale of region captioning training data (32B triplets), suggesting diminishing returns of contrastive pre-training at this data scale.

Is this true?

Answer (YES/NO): NO